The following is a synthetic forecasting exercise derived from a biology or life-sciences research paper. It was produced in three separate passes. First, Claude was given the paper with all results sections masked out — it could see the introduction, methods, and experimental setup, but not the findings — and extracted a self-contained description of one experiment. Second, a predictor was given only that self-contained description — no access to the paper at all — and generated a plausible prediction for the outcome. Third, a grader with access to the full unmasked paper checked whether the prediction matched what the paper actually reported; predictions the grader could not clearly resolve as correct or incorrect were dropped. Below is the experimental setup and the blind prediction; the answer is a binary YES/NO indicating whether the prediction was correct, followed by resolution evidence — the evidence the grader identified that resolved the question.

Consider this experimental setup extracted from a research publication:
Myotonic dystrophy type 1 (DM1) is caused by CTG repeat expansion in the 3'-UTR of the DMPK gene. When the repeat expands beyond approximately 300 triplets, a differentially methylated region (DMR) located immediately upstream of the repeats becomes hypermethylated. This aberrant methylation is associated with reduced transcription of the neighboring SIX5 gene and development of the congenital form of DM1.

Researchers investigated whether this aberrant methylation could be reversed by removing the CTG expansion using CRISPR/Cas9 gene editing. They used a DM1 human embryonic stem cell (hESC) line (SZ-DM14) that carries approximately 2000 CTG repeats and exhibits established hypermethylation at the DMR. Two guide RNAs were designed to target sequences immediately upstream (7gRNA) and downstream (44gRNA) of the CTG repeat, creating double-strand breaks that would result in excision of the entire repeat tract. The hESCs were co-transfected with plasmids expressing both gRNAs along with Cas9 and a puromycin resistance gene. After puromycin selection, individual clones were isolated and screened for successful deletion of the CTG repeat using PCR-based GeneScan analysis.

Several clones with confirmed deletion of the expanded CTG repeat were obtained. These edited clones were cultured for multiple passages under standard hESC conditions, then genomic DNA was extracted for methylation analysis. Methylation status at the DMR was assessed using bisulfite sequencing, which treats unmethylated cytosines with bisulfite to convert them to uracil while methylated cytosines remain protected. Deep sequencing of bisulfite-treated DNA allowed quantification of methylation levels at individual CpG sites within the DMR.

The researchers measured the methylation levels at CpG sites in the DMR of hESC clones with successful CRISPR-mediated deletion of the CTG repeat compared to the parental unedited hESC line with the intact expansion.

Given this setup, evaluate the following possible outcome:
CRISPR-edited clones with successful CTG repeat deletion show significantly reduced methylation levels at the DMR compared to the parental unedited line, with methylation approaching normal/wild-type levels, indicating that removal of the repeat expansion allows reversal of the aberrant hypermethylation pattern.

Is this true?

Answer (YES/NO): YES